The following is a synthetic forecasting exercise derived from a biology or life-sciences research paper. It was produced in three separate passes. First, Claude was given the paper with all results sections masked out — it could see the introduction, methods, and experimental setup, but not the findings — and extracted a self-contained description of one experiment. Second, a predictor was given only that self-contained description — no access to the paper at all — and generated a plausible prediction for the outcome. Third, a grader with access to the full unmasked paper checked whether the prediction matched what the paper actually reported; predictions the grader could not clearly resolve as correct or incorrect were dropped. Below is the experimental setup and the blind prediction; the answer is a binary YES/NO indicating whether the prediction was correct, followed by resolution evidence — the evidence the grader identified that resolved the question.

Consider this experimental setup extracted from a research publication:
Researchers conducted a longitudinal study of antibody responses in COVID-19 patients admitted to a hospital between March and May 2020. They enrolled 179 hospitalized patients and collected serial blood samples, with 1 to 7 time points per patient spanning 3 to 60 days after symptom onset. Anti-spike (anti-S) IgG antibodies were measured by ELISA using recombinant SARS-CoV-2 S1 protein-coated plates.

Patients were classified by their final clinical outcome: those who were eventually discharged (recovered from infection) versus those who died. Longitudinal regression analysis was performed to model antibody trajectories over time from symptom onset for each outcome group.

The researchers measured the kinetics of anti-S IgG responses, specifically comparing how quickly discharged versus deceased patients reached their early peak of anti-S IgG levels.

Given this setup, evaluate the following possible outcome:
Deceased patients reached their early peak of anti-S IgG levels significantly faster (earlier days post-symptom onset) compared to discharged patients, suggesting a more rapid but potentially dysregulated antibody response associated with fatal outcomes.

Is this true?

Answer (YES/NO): NO